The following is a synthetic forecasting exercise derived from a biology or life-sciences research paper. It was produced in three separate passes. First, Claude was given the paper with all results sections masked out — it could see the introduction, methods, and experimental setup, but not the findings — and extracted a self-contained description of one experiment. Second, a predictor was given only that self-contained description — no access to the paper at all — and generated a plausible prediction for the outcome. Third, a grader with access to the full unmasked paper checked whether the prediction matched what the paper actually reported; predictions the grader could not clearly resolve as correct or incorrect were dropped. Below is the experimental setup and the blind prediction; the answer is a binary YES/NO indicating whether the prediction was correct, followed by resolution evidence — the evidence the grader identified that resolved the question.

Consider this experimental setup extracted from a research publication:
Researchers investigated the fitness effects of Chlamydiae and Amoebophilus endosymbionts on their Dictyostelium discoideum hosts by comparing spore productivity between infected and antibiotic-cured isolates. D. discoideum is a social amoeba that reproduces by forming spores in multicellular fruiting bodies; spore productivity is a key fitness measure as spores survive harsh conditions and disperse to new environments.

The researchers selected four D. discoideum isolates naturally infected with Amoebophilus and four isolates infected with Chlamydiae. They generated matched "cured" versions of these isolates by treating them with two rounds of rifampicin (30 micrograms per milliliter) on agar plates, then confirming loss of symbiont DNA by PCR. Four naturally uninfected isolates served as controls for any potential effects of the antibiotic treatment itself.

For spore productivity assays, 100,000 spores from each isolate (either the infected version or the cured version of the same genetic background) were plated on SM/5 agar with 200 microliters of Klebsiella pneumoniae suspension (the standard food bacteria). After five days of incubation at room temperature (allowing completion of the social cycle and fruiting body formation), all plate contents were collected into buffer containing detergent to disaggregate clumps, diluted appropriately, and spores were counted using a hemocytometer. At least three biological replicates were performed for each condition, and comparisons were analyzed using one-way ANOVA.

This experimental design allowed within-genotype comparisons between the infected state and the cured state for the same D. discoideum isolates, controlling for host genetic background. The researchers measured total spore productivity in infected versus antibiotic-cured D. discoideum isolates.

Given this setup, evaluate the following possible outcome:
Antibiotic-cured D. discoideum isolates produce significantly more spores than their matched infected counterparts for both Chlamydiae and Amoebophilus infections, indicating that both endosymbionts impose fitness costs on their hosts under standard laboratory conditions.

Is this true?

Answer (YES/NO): NO